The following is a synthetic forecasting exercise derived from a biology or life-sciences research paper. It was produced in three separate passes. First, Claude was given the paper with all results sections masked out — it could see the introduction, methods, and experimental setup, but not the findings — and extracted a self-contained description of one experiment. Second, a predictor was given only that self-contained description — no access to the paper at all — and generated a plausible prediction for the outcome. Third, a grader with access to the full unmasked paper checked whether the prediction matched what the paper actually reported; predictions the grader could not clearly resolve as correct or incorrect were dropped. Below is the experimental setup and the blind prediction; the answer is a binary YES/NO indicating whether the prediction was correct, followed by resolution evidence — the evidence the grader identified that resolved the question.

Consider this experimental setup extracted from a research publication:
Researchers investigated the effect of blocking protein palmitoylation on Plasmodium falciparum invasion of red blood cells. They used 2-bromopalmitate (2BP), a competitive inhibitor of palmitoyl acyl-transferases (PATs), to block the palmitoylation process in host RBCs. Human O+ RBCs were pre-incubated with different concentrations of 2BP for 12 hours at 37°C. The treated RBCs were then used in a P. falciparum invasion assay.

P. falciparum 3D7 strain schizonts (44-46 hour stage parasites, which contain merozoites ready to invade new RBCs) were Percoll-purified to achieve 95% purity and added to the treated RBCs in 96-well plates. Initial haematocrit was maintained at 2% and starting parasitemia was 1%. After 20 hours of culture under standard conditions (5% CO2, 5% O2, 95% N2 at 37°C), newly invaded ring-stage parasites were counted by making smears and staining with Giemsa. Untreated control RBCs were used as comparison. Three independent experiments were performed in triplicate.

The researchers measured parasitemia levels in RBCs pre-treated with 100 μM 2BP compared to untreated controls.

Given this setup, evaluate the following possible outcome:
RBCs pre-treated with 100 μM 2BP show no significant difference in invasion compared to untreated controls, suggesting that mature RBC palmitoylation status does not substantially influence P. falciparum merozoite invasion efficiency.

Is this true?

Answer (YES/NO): NO